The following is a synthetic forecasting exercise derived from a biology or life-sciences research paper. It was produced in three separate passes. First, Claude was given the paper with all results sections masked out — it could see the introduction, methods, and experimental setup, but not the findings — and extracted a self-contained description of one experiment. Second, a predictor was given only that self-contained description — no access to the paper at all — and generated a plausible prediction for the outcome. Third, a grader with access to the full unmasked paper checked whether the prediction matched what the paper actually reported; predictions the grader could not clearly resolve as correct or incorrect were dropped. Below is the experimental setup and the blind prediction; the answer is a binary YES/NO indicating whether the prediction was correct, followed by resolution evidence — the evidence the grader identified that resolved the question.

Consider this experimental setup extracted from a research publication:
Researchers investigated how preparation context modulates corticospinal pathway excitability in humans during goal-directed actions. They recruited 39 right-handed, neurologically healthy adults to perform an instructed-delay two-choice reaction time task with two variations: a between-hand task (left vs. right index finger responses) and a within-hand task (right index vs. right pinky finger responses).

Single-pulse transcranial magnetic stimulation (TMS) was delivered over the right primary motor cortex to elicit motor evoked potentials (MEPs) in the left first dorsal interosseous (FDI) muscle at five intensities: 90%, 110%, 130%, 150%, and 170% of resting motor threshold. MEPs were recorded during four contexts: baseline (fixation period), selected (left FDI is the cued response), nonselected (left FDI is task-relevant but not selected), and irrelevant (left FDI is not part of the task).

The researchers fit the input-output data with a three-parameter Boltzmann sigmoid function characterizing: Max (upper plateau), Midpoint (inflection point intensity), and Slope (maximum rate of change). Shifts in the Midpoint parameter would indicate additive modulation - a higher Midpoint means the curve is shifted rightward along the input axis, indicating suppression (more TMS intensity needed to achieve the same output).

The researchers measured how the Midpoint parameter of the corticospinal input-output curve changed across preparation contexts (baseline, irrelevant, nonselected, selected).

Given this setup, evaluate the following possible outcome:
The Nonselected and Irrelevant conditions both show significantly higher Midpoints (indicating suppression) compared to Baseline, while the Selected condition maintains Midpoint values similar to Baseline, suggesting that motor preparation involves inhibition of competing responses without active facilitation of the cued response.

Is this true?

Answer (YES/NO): YES